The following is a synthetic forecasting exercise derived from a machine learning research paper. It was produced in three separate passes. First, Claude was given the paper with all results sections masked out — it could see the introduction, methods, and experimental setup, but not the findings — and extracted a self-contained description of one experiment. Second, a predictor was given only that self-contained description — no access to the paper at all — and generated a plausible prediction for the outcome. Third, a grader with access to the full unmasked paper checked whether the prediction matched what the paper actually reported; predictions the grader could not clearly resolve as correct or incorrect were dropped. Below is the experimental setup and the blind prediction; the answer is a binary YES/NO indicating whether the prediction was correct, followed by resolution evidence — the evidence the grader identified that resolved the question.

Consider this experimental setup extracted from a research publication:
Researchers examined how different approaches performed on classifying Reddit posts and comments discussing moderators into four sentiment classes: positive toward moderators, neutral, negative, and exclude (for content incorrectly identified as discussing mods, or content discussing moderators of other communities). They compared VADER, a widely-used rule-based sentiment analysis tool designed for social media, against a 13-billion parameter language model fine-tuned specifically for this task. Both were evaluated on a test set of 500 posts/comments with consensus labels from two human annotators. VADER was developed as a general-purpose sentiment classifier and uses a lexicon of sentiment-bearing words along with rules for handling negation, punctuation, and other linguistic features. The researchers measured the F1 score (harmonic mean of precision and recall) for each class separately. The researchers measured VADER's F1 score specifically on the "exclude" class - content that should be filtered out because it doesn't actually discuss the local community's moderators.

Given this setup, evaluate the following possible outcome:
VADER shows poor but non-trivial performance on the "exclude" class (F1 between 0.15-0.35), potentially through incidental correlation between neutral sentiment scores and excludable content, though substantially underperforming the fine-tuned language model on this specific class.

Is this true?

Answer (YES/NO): NO